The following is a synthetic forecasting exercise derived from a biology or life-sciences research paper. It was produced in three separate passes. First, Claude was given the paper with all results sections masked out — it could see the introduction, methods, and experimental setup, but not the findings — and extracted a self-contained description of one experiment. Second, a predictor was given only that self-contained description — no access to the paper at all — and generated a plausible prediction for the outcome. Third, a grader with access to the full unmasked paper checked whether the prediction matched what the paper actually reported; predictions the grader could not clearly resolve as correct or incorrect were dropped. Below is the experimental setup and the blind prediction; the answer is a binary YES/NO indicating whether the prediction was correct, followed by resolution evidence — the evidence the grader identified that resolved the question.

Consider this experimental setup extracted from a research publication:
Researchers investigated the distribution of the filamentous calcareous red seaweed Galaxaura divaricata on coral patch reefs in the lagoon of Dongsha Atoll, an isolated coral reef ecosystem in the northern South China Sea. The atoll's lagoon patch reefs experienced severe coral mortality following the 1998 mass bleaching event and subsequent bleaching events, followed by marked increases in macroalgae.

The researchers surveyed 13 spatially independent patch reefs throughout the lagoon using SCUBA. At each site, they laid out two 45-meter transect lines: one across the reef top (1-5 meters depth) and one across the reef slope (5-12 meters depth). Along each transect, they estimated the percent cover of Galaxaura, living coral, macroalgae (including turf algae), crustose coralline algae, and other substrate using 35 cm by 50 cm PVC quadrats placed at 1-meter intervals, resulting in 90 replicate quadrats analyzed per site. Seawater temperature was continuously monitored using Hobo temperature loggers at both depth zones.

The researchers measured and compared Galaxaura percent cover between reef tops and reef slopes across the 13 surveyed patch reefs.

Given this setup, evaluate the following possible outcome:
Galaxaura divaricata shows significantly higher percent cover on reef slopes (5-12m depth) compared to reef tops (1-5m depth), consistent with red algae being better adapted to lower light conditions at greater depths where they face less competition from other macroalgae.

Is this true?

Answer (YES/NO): YES